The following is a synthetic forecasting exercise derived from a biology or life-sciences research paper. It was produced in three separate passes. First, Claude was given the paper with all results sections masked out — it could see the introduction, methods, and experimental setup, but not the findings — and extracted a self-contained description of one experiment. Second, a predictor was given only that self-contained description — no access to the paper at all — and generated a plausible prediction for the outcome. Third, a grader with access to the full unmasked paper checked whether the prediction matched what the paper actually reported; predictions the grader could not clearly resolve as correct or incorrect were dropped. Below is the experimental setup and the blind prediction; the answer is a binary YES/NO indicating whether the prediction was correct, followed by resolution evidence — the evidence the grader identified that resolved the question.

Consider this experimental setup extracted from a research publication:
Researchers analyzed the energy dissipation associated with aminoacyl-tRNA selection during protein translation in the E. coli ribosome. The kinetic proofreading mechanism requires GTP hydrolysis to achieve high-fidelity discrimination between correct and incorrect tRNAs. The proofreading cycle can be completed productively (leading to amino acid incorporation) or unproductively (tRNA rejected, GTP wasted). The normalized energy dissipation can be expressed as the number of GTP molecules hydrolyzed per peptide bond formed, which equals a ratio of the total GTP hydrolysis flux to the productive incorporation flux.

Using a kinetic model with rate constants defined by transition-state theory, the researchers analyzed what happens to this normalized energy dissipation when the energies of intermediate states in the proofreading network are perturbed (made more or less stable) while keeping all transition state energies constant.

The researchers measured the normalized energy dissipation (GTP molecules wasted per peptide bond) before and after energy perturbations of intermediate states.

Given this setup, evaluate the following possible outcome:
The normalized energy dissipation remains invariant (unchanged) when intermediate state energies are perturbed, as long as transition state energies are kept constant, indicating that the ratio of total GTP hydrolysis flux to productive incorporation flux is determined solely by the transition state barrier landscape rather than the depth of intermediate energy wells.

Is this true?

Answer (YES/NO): YES